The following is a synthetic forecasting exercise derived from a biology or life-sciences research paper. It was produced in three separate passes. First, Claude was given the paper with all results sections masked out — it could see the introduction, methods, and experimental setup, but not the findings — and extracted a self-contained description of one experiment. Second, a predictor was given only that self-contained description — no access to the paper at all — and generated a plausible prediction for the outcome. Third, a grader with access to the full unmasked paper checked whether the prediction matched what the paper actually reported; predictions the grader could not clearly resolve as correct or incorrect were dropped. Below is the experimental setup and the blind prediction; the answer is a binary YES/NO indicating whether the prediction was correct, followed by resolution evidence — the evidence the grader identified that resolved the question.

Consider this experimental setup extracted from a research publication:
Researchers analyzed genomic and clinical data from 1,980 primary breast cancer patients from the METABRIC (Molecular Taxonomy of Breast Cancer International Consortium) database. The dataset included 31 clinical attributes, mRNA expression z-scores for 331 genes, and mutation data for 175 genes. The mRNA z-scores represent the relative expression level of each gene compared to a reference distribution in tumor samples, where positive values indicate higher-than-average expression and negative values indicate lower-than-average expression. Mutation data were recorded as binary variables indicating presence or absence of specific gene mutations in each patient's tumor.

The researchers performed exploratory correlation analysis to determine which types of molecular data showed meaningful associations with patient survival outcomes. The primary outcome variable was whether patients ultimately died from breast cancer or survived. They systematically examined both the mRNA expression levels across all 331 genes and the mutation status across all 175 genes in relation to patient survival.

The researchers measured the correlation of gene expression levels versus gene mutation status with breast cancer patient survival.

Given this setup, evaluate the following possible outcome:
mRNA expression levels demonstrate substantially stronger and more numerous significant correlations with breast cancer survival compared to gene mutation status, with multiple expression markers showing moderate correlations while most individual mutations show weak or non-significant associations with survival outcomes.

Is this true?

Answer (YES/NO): YES